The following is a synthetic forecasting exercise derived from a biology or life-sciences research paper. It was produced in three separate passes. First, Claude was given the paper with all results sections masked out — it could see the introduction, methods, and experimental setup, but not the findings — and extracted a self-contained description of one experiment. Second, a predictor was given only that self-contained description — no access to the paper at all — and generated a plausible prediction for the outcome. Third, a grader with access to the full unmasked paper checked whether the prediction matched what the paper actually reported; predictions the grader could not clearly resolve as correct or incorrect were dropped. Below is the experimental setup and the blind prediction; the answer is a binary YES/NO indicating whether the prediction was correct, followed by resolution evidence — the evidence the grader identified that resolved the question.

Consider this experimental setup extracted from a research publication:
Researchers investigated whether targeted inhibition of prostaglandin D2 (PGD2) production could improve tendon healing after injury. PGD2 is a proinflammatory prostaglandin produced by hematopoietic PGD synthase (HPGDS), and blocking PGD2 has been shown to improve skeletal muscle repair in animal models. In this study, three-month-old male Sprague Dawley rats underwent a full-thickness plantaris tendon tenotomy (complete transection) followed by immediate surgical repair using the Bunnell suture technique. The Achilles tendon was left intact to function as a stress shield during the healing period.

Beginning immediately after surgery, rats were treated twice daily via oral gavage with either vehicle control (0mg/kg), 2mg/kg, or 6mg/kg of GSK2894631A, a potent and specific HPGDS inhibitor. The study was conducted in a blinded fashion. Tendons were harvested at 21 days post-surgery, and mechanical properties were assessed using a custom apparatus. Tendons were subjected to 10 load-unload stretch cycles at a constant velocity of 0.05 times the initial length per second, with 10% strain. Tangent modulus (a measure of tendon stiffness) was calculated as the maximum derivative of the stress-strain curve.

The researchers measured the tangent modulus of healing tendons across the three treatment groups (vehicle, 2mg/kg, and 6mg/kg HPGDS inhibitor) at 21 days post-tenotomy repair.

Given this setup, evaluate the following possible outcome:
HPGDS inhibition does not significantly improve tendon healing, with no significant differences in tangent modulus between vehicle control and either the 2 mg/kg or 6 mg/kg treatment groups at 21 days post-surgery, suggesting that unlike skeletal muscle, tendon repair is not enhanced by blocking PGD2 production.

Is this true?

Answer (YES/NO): YES